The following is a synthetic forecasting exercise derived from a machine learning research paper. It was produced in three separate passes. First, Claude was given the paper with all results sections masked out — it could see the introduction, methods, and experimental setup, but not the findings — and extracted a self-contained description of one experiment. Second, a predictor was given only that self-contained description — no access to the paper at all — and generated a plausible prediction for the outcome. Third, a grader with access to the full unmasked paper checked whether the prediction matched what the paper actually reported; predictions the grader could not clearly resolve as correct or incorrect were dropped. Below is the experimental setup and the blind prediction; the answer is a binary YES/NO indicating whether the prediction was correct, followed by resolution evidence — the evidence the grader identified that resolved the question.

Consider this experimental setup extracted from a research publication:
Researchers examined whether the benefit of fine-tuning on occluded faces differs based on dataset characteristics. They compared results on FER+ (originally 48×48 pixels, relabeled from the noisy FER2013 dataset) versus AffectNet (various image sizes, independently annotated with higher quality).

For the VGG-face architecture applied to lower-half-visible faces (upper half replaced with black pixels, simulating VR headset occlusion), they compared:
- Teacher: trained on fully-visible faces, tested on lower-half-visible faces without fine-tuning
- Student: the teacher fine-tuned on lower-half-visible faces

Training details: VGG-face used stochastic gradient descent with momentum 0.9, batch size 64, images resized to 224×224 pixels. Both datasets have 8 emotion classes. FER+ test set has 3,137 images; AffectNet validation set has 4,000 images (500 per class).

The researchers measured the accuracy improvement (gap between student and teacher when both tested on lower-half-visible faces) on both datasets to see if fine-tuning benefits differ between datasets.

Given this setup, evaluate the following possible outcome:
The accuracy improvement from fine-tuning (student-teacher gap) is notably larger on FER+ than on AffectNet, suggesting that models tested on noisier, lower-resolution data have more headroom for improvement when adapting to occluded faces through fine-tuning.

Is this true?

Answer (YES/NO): YES